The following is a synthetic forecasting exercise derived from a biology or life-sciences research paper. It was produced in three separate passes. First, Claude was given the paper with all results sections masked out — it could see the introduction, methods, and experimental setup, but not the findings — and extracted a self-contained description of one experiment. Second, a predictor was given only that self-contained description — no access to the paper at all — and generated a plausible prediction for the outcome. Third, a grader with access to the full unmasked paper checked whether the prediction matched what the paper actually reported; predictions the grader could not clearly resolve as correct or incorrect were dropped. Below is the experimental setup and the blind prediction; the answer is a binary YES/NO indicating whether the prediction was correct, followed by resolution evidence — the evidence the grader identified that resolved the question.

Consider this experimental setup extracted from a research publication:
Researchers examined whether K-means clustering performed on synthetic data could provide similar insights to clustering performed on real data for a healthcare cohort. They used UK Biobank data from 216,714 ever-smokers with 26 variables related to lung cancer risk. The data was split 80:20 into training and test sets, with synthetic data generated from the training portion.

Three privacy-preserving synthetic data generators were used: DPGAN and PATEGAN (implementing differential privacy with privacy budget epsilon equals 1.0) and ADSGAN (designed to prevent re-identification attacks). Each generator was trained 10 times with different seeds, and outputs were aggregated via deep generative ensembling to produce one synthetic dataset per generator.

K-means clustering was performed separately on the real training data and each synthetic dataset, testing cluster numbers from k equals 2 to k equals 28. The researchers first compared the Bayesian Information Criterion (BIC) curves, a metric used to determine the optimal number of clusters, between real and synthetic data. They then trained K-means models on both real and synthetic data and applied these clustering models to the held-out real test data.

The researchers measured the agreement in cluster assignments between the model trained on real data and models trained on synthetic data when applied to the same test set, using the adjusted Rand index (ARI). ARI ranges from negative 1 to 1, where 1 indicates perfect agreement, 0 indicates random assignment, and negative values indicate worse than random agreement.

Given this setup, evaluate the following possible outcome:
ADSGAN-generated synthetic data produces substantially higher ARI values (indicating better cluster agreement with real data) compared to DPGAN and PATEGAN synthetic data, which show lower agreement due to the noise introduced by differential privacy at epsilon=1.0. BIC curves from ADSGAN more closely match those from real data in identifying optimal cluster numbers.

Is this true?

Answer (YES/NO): NO